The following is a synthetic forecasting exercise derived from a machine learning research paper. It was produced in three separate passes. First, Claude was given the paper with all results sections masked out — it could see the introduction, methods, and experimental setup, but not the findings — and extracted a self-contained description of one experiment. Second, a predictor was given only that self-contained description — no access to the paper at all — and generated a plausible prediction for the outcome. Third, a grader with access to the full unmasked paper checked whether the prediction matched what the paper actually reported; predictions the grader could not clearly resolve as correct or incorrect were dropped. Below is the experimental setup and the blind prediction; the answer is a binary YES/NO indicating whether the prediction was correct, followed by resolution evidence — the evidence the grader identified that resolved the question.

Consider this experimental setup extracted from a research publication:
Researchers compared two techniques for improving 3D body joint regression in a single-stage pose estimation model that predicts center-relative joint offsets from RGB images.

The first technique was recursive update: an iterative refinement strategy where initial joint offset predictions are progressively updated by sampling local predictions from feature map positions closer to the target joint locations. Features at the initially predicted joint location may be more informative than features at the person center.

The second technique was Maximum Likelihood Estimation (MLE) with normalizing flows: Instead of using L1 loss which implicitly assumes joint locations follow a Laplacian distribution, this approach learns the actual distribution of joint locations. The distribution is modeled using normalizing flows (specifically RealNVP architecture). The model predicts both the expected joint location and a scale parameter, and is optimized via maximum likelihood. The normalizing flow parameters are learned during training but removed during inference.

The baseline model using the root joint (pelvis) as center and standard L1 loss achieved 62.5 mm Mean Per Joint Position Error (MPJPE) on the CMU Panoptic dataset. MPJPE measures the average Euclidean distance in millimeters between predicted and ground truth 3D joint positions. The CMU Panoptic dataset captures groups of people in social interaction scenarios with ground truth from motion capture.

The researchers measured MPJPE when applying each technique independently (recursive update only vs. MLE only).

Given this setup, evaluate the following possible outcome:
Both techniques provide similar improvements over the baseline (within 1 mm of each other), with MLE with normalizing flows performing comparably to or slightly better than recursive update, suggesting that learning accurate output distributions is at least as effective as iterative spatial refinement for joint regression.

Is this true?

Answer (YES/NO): NO